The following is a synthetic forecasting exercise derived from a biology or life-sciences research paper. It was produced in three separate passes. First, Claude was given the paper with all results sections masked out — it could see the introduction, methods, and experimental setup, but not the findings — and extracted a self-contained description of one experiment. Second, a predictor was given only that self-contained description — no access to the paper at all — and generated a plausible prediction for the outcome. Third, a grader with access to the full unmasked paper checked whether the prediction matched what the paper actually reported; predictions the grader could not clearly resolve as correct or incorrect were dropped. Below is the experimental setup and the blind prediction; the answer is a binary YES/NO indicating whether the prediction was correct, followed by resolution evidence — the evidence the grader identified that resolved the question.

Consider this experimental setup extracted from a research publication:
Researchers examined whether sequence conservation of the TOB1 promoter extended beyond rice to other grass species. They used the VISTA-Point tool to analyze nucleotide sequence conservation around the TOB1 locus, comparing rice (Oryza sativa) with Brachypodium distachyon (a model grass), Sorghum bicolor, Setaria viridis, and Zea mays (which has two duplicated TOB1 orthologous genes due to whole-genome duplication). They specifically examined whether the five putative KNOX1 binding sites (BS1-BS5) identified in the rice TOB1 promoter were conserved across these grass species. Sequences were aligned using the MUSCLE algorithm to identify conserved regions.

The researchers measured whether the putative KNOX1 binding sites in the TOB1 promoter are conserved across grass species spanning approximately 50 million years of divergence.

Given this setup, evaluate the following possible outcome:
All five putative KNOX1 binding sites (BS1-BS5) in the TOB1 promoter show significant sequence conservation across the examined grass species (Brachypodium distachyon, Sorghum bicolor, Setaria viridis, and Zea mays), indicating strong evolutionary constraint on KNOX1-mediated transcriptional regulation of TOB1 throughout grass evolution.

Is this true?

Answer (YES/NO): YES